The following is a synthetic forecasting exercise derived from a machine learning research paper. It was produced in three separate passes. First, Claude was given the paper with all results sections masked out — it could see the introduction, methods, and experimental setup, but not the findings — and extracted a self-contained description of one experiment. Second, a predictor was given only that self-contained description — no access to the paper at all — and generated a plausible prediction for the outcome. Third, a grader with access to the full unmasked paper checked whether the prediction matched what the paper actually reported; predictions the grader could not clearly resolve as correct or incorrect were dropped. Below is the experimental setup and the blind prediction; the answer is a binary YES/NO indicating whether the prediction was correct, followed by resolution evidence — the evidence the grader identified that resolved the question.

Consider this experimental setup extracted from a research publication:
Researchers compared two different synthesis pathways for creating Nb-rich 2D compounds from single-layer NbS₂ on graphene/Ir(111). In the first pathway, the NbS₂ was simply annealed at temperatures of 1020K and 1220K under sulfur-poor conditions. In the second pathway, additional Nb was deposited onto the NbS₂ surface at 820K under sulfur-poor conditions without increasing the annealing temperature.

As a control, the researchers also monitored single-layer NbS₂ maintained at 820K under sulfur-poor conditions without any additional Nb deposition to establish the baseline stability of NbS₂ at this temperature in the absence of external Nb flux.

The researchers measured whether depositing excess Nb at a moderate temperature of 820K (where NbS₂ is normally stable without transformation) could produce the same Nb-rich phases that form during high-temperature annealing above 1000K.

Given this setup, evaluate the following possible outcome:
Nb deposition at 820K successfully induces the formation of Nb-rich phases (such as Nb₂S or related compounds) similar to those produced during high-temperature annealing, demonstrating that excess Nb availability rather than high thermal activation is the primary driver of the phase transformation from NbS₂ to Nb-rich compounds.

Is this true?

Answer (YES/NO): YES